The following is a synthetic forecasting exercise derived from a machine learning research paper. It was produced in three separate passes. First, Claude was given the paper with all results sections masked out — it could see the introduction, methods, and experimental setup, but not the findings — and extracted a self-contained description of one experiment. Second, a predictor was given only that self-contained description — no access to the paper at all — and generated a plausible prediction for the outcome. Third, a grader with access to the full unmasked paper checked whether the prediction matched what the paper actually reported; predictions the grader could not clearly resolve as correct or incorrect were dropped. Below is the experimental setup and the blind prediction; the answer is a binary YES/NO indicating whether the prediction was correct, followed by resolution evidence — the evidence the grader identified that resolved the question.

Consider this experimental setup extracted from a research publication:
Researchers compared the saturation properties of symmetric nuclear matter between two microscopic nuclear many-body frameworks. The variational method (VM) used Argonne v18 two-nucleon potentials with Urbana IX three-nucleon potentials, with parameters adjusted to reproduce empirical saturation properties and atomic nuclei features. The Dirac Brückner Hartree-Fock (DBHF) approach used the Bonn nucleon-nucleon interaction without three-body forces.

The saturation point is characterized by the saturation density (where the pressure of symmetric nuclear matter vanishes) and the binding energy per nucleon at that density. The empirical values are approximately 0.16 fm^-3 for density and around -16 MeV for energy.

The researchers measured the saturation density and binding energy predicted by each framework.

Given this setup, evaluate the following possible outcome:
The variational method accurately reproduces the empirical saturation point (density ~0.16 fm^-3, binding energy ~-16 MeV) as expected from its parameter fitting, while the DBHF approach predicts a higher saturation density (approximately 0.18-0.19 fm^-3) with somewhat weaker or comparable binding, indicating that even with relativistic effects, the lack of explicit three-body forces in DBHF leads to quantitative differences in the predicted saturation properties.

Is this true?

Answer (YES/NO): NO